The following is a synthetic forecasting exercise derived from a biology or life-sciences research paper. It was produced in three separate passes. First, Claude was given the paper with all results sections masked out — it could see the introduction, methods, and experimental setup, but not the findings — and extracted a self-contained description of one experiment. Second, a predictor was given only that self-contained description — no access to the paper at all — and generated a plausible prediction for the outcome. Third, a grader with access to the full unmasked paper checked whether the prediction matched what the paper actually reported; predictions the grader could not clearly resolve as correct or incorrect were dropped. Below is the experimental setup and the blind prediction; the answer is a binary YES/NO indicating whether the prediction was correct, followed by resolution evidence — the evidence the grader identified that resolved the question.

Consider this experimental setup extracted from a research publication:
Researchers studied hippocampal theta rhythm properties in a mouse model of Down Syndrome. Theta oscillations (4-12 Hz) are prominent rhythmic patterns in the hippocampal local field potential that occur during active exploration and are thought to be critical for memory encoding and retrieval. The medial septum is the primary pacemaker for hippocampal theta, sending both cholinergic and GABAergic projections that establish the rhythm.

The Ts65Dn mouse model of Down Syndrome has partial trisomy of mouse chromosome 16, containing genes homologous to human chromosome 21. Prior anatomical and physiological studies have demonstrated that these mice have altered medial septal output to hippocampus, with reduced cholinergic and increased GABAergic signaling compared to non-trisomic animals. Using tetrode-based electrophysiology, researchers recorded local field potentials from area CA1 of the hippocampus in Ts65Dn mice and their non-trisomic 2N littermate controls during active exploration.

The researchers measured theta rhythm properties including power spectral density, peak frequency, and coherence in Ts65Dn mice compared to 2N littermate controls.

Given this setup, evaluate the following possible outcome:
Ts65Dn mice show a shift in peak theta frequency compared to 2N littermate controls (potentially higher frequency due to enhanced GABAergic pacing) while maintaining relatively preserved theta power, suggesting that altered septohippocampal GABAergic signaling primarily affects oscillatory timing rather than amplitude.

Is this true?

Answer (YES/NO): NO